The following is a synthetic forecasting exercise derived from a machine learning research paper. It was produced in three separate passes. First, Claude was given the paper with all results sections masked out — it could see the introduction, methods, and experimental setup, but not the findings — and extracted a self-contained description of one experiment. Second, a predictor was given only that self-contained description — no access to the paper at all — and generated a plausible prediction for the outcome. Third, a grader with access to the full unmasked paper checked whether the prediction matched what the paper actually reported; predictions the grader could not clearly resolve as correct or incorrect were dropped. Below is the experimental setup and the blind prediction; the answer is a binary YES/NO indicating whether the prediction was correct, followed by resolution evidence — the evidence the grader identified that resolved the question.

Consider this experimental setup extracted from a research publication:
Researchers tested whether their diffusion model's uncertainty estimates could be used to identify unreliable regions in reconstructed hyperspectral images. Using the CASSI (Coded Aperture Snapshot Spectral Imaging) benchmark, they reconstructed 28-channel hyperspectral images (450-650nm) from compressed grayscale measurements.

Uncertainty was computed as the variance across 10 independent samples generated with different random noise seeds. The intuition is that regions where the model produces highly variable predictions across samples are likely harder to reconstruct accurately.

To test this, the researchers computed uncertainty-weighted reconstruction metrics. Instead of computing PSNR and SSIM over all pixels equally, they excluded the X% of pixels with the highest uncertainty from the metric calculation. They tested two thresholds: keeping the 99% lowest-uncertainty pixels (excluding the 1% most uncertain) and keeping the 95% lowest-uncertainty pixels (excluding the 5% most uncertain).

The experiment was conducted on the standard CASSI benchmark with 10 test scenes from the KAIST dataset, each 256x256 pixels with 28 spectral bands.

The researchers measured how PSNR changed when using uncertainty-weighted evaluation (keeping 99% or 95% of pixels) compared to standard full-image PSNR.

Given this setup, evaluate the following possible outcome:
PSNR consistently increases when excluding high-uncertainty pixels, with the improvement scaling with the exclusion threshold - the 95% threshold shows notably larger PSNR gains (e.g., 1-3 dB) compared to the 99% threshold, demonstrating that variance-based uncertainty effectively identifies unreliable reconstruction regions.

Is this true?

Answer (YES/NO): YES